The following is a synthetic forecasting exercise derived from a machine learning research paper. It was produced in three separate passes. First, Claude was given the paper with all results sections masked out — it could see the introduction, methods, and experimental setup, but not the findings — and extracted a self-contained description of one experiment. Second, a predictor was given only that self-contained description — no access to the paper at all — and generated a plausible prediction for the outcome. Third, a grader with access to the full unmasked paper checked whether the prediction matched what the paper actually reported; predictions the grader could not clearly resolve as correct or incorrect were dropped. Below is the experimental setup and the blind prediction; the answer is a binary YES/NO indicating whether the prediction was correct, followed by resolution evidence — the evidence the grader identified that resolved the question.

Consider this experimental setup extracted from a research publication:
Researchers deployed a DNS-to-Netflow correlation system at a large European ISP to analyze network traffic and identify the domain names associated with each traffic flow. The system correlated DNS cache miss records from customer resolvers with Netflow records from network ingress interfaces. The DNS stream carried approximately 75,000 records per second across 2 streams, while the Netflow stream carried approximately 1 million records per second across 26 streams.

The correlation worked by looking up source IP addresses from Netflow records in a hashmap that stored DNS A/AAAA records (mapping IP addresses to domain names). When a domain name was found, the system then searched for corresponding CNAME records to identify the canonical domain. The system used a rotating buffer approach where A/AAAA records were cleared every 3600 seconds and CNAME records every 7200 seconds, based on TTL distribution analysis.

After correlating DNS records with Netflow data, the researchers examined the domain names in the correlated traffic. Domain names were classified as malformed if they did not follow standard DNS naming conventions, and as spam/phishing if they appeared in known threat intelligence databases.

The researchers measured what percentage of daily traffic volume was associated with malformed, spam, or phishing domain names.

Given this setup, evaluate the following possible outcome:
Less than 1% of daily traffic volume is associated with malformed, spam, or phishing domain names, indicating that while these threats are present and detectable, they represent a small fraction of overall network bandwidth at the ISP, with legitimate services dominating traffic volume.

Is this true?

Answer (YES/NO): YES